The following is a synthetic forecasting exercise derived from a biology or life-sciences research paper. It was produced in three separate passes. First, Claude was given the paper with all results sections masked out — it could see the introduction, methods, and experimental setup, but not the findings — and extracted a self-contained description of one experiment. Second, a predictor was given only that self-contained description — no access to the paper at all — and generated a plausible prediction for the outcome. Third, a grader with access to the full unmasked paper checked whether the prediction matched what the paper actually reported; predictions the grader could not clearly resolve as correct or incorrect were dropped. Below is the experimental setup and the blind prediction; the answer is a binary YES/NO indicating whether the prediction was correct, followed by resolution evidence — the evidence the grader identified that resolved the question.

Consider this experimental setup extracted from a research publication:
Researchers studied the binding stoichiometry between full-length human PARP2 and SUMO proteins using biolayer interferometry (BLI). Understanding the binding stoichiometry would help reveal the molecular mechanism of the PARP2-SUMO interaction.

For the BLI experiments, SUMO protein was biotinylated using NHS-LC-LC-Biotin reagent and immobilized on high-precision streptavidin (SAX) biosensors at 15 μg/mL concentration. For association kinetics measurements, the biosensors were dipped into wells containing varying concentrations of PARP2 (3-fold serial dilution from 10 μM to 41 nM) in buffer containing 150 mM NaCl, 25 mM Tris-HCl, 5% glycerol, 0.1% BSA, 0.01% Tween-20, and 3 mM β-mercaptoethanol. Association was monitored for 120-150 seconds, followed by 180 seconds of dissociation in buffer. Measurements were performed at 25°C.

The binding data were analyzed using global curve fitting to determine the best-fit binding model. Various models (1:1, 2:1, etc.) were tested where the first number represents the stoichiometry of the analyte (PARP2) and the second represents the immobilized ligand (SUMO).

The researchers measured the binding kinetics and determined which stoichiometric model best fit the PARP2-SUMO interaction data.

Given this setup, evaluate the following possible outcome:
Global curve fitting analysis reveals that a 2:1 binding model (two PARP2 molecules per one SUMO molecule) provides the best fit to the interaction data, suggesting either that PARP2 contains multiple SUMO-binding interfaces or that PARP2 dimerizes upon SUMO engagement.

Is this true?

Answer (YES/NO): YES